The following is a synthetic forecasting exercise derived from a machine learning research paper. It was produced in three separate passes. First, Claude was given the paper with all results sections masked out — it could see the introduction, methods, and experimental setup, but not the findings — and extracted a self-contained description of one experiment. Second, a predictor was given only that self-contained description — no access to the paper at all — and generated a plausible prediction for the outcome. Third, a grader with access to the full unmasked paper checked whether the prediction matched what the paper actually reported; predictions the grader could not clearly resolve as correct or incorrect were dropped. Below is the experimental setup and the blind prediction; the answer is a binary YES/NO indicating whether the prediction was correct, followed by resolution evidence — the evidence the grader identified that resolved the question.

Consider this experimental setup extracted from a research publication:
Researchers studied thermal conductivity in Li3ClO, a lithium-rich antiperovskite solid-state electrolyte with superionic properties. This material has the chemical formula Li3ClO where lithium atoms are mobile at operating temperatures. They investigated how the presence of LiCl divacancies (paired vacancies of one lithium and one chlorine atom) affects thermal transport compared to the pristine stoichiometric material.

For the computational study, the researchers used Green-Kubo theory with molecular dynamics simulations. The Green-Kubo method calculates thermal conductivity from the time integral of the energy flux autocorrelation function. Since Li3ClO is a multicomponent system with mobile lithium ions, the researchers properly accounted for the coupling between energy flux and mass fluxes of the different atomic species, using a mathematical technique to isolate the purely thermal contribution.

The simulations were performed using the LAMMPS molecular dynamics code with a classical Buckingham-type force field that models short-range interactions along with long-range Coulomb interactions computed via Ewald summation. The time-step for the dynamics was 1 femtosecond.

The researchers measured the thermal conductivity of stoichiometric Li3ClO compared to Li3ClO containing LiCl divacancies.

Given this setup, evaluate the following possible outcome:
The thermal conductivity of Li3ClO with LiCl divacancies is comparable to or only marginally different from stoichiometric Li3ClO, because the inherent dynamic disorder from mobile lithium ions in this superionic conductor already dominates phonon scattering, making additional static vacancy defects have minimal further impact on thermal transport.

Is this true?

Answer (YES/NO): NO